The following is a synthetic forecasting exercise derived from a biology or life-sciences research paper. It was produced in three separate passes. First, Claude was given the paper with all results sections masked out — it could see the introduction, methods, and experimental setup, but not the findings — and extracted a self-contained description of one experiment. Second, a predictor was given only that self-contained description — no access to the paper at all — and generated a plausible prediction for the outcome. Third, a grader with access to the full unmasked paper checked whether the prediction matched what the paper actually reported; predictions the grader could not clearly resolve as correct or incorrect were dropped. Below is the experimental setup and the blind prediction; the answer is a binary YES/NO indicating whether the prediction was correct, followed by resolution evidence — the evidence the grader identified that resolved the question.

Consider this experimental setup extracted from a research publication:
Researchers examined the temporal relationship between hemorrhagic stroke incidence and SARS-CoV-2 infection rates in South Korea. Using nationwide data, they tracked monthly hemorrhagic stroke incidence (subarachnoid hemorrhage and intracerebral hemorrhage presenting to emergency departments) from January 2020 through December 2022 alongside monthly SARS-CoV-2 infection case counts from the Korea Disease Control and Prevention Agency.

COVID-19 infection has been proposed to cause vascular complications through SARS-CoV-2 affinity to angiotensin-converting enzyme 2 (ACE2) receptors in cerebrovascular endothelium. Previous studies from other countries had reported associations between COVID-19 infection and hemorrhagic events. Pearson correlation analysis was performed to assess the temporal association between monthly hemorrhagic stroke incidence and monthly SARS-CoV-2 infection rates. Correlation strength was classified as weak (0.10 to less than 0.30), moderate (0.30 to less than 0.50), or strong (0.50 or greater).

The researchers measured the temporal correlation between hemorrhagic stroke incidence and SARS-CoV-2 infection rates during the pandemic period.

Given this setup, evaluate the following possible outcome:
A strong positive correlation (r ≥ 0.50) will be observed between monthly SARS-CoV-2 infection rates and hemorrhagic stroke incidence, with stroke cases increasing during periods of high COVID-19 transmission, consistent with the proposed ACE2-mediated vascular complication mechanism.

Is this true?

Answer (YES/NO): NO